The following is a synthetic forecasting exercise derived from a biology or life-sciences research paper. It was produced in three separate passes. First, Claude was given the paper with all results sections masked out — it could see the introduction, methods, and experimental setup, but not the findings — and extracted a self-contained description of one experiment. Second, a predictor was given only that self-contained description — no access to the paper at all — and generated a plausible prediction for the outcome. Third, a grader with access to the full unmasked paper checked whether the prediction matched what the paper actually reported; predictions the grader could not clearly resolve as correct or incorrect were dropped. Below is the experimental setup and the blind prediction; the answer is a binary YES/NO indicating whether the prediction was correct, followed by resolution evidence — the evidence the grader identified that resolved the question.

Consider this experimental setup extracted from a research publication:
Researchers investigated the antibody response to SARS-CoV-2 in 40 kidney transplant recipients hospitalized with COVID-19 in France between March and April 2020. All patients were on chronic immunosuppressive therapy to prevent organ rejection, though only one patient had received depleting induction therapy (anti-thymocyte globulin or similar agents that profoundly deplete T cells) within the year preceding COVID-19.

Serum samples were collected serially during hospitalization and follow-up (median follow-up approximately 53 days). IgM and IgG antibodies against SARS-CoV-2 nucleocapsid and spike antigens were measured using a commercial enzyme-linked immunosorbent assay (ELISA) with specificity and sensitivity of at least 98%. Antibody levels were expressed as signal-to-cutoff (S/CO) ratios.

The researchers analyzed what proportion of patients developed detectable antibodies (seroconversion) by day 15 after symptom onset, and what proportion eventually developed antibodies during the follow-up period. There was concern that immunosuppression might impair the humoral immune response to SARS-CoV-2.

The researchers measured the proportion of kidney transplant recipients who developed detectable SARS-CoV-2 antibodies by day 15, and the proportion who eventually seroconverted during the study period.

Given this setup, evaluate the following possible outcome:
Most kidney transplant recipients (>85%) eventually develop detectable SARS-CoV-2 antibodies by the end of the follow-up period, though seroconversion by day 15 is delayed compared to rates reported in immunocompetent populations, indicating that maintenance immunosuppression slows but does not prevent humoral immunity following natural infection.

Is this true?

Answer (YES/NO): NO